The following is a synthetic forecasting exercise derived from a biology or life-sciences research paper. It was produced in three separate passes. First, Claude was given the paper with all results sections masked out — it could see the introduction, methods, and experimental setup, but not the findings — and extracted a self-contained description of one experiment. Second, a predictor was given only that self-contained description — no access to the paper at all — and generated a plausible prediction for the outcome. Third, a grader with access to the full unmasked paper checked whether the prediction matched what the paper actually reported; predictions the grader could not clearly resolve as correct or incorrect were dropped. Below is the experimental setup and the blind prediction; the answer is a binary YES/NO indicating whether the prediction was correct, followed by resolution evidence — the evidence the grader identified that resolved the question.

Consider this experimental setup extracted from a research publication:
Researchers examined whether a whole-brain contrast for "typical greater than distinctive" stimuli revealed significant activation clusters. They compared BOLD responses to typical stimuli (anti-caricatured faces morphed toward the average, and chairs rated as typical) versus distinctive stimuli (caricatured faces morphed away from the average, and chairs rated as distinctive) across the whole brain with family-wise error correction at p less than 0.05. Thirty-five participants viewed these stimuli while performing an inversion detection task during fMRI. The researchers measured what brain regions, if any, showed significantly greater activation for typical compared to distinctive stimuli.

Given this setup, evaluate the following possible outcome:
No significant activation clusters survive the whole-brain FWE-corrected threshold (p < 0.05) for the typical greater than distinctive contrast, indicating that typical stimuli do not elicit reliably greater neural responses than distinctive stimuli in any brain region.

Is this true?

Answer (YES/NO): NO